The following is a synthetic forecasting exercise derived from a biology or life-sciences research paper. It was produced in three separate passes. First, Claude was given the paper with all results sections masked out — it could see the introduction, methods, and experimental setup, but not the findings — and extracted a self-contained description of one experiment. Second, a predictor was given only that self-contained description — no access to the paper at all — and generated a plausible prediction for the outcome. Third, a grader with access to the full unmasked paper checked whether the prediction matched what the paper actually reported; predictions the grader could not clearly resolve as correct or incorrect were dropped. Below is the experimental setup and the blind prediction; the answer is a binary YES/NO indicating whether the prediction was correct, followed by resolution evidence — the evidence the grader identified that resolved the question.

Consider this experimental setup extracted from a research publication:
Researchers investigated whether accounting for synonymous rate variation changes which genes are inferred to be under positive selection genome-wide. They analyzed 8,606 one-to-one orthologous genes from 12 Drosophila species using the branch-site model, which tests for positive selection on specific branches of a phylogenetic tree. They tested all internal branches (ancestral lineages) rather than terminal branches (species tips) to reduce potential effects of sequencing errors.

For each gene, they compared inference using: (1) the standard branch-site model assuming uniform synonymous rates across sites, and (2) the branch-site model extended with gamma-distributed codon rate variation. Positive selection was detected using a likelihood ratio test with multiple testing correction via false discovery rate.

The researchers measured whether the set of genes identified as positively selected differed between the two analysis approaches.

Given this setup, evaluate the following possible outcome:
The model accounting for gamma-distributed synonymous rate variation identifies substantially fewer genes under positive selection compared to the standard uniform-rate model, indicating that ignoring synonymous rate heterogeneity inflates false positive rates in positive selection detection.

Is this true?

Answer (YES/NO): YES